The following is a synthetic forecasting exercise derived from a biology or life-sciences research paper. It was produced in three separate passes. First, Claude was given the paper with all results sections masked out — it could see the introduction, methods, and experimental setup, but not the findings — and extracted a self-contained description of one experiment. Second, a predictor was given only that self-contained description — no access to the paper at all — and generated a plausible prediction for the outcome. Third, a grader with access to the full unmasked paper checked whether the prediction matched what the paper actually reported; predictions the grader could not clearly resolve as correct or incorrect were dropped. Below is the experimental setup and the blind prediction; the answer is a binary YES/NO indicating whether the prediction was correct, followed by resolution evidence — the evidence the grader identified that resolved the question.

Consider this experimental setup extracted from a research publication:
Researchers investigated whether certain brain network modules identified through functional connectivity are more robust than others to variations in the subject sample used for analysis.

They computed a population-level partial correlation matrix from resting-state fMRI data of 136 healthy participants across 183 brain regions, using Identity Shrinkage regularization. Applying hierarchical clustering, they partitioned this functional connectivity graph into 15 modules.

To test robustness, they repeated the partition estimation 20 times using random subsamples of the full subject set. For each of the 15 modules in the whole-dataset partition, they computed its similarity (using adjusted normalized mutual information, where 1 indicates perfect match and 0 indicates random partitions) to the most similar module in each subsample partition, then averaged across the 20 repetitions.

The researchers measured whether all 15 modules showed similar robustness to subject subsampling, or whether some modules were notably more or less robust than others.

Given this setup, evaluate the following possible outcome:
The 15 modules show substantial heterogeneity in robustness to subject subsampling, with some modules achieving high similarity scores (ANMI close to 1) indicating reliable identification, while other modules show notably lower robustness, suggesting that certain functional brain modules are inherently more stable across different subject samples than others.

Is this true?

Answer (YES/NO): YES